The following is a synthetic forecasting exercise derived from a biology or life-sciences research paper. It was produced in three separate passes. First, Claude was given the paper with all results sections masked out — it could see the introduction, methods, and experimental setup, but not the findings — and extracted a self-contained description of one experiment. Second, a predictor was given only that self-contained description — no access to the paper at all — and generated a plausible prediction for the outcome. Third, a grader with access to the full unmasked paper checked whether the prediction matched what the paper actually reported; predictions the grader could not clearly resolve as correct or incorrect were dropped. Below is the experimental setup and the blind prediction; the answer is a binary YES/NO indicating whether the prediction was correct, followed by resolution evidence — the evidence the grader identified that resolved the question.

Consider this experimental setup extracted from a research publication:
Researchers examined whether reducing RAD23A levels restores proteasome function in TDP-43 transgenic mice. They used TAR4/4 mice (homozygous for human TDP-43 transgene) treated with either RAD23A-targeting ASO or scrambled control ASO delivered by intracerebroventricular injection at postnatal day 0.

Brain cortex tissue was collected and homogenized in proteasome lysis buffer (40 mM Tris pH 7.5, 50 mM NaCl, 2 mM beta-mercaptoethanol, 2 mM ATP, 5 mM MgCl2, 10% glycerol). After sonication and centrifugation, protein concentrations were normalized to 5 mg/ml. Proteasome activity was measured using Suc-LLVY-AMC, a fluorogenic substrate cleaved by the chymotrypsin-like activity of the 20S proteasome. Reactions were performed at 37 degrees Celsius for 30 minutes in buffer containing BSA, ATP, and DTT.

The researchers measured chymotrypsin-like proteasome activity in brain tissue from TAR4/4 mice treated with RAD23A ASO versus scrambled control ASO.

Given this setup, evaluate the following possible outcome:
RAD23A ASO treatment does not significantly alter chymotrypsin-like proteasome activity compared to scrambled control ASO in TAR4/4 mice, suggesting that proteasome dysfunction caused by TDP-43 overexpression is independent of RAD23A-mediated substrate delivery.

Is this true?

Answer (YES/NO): NO